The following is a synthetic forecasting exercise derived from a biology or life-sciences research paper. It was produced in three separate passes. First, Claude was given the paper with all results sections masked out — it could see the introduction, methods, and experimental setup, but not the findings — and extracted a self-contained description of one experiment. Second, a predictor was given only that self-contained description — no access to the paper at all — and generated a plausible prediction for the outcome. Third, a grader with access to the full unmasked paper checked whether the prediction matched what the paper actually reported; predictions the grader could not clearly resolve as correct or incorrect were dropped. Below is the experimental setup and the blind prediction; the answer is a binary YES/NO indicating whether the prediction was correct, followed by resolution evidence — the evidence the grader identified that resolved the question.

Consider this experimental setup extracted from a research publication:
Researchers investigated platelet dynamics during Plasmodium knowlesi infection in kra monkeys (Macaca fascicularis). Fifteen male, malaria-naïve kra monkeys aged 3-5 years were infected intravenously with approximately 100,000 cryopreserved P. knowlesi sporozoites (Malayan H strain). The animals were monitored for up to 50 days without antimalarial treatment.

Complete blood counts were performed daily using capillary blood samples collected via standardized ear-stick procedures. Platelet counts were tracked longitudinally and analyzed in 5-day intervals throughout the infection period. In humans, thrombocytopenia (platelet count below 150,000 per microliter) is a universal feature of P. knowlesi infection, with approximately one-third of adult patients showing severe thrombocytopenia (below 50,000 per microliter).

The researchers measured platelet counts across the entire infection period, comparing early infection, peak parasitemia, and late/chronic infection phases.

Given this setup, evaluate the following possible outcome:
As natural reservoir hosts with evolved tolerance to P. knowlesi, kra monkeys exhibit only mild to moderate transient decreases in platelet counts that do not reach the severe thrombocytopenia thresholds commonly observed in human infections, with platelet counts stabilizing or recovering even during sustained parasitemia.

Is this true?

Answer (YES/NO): YES